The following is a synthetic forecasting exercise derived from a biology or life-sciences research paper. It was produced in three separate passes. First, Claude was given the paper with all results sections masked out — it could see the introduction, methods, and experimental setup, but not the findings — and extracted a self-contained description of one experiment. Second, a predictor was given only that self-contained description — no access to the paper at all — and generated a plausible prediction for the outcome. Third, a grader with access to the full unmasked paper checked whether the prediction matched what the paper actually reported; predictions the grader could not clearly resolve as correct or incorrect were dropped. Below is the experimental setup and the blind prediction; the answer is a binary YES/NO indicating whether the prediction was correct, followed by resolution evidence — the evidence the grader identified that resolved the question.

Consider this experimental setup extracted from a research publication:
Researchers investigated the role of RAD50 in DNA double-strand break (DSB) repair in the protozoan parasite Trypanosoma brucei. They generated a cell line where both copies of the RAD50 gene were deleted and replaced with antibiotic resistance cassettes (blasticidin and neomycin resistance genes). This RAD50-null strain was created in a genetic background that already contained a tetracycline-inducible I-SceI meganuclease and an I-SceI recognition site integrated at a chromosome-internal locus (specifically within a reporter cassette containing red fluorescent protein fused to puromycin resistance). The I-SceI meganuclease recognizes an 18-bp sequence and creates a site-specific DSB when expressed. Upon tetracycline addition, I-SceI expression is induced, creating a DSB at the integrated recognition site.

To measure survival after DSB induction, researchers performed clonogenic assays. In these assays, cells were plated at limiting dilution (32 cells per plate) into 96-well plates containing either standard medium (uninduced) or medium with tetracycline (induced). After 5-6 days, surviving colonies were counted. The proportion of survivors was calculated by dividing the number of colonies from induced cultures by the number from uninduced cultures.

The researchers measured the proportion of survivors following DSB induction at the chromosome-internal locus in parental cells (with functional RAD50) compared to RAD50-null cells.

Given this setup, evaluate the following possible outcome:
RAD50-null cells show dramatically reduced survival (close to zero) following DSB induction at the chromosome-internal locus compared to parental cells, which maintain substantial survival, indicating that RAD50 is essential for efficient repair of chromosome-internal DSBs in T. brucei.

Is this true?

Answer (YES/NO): YES